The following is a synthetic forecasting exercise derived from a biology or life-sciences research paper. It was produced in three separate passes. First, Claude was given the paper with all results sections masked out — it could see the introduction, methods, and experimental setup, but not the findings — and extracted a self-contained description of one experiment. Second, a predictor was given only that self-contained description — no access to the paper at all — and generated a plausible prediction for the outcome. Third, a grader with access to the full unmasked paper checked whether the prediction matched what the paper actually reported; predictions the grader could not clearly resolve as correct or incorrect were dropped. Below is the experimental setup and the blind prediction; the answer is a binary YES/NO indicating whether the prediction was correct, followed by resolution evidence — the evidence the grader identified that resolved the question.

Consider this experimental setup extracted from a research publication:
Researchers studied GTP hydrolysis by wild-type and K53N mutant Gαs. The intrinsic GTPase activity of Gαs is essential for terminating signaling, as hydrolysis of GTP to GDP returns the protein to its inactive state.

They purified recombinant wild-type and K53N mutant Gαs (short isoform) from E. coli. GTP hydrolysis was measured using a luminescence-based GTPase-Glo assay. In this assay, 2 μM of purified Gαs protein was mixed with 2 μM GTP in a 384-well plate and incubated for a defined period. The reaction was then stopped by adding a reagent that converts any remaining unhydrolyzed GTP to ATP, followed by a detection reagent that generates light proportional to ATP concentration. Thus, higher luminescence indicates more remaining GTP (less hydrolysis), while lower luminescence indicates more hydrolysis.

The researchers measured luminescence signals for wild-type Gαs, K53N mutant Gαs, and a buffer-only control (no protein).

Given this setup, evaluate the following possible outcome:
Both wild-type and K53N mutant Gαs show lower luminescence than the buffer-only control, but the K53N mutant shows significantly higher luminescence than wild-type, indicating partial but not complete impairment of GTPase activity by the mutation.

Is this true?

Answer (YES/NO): NO